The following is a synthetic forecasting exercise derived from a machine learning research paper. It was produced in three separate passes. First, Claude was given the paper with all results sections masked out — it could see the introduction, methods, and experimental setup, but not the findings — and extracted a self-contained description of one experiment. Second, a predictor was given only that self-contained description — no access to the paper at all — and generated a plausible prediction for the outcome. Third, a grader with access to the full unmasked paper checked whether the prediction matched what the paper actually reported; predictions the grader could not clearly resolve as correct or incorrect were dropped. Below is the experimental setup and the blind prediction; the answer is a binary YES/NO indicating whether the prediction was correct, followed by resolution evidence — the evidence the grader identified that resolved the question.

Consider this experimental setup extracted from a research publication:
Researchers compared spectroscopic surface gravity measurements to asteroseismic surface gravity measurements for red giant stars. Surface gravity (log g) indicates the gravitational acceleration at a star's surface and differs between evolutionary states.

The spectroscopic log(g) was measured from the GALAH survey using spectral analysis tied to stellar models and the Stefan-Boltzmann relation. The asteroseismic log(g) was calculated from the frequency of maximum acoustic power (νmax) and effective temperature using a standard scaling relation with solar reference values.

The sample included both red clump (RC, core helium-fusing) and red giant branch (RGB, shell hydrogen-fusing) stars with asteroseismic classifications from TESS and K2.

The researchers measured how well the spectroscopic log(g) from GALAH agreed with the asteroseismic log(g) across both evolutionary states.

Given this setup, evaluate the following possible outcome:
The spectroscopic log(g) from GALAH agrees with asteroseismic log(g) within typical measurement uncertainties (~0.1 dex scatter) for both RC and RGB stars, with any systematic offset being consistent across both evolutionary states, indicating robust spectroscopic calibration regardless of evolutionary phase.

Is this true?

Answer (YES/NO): NO